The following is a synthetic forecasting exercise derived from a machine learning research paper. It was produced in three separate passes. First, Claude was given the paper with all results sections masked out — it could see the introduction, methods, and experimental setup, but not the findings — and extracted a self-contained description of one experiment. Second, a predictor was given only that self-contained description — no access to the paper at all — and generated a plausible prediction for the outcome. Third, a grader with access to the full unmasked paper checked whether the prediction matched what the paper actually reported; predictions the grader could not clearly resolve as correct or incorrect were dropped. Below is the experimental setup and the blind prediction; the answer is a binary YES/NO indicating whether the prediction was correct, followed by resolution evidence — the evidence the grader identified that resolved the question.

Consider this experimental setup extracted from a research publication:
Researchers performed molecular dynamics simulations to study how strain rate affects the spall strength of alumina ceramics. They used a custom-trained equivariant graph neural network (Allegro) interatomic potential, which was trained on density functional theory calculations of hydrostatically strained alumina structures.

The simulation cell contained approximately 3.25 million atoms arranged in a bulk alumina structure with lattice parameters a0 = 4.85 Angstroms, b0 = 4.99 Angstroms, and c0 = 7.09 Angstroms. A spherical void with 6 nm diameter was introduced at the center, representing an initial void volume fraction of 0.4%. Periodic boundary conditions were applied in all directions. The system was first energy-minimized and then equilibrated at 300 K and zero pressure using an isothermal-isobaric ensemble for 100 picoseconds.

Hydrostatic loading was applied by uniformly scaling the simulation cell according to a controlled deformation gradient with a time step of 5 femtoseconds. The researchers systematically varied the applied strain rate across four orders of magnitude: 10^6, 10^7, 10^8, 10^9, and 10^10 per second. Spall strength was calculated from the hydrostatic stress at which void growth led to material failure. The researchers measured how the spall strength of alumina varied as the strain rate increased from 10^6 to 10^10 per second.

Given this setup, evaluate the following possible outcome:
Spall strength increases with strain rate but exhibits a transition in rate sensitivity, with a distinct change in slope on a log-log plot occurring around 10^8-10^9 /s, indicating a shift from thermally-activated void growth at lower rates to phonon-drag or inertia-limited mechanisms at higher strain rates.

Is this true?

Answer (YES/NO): NO